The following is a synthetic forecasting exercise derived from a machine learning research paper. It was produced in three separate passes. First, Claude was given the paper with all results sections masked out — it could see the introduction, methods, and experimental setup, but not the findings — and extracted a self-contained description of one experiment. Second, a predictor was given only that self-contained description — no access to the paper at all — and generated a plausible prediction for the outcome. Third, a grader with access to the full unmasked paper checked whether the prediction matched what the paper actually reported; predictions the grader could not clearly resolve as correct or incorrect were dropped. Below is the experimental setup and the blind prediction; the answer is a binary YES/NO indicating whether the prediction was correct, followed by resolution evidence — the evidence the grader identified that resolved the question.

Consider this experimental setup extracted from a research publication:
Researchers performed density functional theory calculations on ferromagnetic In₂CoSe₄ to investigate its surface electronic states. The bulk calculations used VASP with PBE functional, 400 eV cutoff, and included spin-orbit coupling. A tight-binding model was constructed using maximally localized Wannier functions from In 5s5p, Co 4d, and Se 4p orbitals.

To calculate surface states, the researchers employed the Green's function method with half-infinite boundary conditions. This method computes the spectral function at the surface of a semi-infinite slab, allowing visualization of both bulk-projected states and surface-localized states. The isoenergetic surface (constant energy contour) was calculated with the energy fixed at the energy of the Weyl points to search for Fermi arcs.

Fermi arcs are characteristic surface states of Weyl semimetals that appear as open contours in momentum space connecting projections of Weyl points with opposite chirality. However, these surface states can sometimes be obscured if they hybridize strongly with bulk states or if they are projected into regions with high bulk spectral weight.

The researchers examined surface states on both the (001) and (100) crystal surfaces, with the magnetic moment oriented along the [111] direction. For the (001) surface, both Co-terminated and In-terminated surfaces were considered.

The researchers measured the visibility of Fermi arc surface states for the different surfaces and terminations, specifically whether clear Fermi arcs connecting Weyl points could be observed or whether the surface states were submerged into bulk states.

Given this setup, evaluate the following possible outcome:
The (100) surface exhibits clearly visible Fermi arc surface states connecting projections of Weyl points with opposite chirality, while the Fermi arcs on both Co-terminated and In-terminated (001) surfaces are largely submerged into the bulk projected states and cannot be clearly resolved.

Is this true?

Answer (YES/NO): NO